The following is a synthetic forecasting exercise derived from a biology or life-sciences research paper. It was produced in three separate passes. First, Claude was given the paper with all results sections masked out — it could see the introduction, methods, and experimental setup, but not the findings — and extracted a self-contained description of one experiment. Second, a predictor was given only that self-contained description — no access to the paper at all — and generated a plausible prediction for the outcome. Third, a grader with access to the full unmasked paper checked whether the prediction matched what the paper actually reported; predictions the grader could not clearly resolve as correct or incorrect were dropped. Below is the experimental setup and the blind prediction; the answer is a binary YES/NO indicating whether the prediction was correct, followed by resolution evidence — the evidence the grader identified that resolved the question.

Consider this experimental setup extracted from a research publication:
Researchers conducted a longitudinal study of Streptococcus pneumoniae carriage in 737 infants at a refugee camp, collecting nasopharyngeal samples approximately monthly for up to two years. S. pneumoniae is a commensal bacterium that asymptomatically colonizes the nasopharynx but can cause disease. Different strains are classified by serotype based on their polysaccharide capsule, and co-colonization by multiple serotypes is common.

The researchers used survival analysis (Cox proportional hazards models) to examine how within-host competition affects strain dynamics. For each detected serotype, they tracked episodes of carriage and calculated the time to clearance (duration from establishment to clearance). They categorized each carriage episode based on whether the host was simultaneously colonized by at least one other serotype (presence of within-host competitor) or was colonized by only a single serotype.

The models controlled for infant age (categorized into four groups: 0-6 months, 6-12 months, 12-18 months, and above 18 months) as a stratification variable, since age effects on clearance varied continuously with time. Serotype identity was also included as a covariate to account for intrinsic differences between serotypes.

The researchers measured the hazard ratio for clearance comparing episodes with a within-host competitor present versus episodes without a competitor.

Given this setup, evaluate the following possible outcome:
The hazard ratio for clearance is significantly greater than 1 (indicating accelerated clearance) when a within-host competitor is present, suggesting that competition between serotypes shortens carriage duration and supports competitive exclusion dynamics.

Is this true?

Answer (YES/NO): YES